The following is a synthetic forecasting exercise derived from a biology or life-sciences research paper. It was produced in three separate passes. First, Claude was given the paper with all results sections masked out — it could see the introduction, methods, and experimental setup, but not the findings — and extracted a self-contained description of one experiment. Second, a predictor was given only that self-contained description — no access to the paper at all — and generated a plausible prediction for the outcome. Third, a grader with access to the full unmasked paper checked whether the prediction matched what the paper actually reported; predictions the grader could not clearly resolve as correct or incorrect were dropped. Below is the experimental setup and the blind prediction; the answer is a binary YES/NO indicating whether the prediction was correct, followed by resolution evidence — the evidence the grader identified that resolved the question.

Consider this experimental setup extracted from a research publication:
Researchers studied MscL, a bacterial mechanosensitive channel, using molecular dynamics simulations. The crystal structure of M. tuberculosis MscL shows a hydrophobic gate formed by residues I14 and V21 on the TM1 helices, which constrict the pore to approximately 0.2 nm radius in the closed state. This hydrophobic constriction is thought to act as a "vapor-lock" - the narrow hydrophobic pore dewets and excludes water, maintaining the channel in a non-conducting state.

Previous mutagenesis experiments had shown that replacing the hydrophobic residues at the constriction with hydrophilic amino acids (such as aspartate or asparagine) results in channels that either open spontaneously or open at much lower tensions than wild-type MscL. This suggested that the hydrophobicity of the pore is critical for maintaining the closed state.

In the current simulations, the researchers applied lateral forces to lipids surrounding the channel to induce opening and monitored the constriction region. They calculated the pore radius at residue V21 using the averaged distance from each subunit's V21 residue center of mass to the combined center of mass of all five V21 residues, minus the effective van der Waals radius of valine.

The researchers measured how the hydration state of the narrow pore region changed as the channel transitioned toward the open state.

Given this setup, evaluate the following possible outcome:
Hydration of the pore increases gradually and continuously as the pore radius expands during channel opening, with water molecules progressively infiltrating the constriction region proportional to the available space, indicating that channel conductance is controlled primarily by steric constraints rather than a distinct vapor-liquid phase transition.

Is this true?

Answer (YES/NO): NO